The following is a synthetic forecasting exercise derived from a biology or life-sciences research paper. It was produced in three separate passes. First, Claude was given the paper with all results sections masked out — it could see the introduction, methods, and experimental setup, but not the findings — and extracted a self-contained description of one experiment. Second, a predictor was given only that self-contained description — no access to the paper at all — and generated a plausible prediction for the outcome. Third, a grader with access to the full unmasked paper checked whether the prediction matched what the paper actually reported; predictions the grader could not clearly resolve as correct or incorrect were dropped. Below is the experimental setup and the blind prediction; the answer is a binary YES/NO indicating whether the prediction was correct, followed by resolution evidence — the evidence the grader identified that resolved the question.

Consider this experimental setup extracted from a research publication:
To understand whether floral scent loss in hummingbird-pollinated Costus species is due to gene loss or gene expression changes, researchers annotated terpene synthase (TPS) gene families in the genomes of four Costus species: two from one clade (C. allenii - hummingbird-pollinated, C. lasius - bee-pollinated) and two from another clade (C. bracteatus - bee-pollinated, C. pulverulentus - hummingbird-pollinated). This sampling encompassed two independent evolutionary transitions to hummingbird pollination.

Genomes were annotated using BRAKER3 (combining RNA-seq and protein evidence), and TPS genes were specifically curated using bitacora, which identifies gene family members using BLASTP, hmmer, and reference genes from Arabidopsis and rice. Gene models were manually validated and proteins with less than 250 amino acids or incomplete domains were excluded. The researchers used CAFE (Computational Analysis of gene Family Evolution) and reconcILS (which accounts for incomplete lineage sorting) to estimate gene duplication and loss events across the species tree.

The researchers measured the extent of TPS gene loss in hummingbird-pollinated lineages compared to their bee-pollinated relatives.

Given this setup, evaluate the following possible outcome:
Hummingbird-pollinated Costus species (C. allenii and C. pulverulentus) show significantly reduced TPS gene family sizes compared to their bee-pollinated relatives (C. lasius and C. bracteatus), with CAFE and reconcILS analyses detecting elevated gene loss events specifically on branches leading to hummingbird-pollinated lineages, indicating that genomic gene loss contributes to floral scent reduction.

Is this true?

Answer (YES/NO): NO